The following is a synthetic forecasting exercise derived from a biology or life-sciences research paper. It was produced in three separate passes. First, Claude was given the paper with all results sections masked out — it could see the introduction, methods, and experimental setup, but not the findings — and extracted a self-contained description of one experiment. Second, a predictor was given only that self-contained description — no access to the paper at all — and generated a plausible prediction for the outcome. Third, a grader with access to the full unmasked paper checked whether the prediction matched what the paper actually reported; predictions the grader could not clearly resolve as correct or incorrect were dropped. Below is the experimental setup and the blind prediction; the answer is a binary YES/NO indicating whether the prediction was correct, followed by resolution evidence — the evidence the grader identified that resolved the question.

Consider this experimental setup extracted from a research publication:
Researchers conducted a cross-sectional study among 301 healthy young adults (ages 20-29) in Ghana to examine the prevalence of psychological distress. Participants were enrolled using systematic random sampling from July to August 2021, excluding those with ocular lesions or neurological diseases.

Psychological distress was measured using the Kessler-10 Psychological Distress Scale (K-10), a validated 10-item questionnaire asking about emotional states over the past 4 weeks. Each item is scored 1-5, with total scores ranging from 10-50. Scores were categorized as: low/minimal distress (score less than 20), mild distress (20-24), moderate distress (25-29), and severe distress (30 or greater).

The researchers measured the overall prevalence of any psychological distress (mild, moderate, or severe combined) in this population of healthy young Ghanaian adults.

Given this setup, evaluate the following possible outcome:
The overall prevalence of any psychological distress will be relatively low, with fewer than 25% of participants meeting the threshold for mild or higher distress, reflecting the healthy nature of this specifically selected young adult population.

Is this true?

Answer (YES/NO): YES